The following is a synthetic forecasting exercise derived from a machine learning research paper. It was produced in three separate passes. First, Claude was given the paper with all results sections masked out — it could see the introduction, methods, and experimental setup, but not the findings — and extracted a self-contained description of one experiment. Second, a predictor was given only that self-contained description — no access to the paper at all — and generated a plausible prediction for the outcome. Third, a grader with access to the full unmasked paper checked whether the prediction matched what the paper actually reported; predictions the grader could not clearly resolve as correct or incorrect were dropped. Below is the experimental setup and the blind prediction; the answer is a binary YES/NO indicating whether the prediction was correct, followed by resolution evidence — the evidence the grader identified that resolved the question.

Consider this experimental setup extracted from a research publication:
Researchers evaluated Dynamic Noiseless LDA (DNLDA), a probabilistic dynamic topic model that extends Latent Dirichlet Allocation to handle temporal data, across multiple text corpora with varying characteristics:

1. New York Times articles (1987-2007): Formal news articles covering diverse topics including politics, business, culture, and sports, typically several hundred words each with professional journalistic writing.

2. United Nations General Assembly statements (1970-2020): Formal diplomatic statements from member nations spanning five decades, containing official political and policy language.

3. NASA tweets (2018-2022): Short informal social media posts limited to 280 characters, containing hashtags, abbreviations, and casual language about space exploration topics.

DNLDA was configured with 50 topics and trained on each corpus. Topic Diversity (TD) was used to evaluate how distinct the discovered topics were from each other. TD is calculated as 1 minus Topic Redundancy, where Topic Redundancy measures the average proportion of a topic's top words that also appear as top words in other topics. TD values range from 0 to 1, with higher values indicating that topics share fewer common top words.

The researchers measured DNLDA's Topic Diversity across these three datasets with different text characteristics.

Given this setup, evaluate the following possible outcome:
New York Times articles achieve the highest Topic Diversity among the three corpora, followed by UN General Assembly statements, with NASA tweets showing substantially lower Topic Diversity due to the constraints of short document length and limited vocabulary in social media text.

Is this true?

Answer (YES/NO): NO